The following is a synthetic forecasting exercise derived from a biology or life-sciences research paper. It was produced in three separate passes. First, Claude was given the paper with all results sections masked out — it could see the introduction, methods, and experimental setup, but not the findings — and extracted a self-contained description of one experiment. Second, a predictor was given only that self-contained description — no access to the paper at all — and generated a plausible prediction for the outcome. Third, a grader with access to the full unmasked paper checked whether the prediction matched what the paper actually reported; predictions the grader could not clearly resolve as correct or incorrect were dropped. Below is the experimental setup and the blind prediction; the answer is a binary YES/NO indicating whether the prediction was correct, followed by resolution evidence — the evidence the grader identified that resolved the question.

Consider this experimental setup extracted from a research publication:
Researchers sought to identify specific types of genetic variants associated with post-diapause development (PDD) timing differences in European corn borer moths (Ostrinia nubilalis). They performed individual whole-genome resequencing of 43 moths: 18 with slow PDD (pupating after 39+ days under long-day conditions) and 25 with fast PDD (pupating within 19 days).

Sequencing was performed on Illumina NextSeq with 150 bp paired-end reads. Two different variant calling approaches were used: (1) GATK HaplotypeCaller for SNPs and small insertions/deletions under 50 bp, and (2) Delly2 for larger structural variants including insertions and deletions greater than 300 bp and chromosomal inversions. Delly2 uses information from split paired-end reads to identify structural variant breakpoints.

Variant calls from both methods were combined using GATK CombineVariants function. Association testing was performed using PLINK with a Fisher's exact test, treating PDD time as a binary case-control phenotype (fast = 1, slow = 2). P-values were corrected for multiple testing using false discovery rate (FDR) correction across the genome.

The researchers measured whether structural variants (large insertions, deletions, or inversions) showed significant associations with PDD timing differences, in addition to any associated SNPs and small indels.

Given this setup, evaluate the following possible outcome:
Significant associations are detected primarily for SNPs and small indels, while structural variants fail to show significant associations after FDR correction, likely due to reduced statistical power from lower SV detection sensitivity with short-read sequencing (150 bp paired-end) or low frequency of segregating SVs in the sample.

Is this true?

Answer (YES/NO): NO